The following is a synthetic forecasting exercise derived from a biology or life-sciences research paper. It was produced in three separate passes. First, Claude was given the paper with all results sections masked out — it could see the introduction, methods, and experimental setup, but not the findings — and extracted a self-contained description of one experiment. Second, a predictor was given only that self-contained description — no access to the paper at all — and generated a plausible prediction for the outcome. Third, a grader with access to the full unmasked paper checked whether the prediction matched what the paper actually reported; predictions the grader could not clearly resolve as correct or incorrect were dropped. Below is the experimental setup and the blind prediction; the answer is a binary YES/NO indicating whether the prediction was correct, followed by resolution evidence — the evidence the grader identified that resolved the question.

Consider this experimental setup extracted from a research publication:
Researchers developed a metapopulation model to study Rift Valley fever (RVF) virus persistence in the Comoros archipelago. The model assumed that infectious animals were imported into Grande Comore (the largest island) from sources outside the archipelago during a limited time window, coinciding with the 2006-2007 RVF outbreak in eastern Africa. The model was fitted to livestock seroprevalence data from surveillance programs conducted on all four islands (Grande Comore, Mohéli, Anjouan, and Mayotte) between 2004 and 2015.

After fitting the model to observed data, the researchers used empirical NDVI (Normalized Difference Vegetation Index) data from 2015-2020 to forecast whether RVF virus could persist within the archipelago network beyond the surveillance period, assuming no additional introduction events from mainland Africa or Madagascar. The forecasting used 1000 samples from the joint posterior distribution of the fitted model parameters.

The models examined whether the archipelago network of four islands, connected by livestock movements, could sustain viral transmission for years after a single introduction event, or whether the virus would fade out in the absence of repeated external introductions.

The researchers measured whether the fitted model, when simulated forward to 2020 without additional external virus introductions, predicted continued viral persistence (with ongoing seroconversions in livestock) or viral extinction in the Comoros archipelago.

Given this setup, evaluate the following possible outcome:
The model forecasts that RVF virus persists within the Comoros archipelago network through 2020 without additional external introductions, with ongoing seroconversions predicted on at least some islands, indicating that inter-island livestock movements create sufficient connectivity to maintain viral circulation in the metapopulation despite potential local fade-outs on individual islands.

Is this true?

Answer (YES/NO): NO